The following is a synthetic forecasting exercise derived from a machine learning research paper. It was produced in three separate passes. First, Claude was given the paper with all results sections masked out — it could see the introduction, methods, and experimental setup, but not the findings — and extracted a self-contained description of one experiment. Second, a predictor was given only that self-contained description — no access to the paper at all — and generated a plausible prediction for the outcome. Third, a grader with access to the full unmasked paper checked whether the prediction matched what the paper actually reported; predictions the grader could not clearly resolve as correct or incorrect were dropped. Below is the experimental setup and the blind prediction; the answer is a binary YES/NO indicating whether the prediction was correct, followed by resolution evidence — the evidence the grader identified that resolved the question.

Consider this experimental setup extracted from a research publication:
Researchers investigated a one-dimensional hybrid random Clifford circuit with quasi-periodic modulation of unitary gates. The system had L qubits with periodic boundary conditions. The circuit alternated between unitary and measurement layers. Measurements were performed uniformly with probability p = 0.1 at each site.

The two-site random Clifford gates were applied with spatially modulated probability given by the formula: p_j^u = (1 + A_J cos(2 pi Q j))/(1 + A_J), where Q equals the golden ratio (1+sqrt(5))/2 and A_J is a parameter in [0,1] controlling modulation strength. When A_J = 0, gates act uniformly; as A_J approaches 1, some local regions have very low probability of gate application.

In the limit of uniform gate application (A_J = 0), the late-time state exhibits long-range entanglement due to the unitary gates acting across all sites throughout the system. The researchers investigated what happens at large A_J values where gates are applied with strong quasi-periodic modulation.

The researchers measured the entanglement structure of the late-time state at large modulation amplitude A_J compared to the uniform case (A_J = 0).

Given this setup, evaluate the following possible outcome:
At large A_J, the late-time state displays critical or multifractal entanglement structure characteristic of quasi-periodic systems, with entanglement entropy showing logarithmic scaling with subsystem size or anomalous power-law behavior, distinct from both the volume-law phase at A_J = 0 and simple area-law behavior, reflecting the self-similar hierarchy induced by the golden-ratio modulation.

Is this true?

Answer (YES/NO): NO